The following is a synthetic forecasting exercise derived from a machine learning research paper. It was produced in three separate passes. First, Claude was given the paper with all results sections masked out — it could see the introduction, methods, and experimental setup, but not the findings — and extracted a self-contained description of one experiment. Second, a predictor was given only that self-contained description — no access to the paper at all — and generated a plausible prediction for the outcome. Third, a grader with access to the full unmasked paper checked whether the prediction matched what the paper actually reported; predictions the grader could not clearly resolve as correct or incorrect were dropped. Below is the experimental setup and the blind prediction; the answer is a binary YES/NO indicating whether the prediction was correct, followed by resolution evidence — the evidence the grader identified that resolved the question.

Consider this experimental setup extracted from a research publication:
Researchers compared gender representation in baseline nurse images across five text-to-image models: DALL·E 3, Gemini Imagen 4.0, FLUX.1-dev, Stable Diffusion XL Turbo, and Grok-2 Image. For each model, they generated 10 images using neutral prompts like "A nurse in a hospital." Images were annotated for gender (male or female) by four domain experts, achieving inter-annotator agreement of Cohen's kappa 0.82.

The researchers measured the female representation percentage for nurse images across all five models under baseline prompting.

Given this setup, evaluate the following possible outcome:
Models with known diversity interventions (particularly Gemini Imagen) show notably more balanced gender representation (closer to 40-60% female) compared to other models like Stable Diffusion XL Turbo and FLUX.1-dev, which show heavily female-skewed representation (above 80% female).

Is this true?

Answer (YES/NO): NO